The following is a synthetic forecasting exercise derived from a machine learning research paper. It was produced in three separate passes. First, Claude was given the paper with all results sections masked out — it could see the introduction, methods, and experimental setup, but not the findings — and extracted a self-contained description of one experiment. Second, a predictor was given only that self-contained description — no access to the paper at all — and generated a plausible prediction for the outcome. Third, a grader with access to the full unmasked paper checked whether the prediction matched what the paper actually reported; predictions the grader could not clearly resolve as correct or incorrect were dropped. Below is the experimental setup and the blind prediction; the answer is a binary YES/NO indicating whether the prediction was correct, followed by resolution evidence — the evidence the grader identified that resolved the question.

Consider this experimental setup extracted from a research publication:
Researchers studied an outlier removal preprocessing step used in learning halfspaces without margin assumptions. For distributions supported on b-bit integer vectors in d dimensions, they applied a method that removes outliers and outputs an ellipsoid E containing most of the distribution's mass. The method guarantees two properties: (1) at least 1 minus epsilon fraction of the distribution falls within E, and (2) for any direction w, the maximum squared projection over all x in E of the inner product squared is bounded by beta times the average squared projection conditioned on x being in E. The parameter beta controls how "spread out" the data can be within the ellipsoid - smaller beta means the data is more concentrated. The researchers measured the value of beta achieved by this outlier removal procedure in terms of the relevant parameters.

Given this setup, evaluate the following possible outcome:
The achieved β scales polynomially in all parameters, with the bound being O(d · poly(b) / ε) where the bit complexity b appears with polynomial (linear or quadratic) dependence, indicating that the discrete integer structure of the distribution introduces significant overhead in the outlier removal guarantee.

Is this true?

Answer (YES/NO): YES